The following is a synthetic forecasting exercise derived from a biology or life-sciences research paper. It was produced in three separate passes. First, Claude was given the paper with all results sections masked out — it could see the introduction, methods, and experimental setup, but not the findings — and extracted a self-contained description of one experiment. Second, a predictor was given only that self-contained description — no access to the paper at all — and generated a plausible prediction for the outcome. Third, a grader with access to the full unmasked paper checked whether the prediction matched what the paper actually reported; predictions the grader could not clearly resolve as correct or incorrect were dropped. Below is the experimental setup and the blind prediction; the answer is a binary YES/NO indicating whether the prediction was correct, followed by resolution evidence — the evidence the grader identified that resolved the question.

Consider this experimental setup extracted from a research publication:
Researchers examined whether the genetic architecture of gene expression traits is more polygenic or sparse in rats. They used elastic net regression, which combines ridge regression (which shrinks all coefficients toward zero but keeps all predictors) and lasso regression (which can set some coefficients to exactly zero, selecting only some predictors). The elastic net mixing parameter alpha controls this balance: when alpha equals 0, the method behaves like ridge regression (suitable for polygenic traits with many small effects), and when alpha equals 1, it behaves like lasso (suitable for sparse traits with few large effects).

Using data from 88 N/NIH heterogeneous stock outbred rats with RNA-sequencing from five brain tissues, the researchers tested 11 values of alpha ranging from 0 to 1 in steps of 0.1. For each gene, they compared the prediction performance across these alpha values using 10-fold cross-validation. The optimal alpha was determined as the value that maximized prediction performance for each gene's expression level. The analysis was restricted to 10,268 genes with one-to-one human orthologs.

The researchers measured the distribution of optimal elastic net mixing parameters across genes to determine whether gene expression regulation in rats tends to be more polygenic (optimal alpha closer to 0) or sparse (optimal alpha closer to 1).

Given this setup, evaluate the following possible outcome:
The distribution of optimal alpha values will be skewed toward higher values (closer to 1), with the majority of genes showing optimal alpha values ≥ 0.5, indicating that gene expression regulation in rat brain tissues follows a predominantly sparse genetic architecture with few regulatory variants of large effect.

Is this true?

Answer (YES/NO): YES